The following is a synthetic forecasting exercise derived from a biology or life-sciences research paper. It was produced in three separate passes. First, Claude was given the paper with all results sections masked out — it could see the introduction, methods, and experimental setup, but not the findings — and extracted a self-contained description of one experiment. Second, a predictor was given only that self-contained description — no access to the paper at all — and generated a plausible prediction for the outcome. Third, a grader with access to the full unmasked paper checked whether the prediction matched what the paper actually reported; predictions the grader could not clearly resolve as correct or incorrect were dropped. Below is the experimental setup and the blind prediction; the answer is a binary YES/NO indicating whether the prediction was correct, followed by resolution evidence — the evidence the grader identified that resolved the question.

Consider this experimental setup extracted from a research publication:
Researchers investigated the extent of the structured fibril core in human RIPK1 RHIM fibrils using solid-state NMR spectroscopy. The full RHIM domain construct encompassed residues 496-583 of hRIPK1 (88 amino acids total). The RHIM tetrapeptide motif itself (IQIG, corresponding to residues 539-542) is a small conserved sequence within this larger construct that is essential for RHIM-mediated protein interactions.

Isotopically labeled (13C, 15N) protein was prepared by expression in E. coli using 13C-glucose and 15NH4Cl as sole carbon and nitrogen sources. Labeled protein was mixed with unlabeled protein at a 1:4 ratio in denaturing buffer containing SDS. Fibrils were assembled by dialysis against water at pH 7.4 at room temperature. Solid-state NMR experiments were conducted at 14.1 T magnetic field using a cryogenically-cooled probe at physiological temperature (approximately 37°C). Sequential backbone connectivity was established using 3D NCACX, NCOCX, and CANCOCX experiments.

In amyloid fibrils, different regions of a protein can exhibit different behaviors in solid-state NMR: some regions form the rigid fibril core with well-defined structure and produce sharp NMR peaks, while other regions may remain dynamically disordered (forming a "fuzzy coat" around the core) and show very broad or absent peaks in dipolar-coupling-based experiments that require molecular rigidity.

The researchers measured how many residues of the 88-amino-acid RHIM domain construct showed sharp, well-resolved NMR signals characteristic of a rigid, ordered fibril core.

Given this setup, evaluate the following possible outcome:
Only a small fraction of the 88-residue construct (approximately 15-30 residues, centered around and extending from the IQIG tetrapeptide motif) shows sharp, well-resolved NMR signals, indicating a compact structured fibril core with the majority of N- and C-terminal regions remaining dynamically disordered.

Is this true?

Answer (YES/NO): YES